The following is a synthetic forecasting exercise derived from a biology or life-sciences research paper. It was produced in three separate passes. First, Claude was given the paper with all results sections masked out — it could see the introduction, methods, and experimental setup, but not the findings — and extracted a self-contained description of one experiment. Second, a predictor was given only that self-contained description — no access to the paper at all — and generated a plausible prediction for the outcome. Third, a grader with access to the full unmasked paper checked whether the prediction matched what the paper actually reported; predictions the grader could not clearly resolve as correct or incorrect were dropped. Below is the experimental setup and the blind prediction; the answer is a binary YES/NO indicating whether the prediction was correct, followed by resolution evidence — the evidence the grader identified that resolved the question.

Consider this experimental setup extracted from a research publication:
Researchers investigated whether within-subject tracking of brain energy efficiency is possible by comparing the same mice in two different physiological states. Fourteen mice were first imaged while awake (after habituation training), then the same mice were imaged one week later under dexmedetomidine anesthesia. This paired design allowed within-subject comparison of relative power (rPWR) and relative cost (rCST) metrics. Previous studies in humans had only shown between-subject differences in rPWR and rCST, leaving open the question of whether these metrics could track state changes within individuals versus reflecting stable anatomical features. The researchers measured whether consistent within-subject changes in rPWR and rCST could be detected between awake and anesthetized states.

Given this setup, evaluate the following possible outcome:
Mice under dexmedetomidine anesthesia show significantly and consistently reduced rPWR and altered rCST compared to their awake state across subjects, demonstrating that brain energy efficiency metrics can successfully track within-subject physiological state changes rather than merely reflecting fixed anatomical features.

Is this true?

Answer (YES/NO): NO